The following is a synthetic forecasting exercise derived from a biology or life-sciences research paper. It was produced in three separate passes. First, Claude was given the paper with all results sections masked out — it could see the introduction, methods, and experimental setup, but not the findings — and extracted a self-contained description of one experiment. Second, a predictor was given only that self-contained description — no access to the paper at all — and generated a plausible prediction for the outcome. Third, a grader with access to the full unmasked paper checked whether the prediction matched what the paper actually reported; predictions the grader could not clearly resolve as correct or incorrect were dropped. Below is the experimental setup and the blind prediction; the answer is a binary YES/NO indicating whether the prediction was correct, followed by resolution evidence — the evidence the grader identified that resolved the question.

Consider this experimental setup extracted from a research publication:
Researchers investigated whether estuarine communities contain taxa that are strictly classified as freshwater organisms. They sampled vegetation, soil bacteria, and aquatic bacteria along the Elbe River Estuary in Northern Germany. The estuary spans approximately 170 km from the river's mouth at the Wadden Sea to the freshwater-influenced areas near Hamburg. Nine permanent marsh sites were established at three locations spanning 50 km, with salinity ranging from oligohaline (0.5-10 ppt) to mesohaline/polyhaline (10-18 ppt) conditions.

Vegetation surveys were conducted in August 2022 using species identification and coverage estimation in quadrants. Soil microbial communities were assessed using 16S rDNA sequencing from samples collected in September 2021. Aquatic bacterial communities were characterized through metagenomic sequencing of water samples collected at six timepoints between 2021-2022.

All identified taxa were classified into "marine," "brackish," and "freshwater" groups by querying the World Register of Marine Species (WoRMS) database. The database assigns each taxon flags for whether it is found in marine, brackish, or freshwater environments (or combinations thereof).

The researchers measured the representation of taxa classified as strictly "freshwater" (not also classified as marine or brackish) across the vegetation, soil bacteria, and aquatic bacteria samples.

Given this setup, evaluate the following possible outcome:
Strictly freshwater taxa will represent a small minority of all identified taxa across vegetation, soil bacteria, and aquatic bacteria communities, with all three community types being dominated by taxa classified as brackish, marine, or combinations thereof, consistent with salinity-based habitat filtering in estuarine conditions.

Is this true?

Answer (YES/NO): NO